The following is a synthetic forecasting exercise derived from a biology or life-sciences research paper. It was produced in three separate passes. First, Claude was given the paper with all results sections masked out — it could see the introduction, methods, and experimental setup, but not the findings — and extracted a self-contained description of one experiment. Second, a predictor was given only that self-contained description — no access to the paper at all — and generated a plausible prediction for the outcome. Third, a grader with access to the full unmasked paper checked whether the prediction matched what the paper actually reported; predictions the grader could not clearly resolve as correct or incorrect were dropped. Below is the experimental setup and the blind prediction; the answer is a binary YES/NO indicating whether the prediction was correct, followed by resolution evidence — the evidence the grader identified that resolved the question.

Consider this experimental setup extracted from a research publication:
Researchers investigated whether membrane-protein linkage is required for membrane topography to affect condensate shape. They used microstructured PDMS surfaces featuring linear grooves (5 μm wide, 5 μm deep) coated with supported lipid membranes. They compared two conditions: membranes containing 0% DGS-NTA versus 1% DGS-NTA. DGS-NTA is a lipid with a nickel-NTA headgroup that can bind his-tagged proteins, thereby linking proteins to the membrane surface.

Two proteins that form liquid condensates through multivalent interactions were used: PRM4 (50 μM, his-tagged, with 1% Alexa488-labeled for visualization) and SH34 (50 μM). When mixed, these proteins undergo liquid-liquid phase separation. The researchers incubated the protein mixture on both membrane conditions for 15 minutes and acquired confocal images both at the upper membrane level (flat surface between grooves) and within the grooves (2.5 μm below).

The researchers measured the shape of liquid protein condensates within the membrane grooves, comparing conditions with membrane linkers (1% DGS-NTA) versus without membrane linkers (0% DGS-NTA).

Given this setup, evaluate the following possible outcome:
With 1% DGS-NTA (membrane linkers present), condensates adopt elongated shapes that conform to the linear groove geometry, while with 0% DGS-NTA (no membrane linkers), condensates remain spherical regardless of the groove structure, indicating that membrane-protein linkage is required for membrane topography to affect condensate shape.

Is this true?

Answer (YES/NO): YES